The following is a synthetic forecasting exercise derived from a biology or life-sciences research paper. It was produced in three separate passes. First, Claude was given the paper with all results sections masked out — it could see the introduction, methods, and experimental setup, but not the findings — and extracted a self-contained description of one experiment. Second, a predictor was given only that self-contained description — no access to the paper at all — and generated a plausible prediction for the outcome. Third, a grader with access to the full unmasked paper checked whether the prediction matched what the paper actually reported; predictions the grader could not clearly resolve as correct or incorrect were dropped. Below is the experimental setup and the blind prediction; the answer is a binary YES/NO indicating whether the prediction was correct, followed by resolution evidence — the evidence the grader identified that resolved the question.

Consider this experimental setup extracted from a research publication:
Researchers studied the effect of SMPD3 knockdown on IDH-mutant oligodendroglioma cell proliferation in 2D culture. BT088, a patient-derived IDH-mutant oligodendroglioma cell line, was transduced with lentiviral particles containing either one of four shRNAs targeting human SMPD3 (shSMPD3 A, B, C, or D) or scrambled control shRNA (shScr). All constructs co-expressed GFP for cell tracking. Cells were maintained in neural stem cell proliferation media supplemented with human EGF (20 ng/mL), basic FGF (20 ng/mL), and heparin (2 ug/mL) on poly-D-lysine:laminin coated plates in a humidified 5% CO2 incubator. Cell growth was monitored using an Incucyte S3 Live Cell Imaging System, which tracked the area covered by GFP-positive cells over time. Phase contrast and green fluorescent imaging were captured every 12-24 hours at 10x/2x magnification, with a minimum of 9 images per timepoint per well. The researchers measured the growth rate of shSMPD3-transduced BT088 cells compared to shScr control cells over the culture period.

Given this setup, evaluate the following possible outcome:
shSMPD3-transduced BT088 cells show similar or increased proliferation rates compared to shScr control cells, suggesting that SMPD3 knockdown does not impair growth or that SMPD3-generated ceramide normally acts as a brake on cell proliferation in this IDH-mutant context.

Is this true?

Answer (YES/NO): YES